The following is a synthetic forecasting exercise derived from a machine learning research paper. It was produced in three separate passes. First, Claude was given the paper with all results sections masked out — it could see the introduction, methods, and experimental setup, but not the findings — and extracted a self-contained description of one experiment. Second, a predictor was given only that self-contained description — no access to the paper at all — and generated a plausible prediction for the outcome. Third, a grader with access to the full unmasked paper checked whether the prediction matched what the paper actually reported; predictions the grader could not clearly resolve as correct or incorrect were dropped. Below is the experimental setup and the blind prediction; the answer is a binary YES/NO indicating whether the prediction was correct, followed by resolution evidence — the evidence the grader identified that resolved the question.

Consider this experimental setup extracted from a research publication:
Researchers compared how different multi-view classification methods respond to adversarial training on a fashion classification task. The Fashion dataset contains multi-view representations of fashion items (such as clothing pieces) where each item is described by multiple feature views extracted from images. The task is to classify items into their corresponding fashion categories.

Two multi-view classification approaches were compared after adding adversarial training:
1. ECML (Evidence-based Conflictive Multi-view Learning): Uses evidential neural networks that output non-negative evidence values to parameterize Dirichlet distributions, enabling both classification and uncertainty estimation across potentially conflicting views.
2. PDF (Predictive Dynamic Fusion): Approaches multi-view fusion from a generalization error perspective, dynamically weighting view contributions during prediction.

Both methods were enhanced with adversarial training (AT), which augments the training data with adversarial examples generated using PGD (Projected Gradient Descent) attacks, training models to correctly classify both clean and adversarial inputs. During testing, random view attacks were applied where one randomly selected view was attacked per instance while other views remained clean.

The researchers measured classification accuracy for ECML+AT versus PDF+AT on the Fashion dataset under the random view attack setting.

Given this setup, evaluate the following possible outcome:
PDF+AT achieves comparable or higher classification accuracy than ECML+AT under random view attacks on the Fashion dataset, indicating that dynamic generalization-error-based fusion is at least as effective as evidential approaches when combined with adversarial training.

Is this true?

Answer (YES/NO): NO